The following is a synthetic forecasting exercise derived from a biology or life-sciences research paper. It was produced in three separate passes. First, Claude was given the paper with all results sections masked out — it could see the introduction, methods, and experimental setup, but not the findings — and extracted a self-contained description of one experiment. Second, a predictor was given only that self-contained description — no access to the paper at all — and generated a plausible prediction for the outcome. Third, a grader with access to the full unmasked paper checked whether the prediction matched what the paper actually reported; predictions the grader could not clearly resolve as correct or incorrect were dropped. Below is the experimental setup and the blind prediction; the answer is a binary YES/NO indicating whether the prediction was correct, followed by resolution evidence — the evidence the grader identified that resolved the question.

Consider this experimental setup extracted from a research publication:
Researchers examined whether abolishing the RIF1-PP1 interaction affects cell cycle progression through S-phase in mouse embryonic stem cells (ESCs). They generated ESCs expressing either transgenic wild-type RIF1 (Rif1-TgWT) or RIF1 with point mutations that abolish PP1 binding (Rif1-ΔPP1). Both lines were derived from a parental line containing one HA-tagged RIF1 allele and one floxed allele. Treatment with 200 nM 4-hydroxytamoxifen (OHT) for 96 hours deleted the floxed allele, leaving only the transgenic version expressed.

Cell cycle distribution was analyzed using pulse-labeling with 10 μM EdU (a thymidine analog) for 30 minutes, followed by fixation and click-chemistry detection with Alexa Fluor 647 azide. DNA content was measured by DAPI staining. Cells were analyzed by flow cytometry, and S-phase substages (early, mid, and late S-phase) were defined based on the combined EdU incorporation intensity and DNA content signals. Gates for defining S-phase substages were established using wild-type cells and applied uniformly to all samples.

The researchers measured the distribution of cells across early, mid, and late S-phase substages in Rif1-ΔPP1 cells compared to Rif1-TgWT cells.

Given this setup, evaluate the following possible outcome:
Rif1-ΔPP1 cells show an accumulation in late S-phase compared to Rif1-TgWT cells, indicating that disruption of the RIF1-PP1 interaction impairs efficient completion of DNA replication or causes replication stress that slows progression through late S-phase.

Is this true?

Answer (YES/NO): NO